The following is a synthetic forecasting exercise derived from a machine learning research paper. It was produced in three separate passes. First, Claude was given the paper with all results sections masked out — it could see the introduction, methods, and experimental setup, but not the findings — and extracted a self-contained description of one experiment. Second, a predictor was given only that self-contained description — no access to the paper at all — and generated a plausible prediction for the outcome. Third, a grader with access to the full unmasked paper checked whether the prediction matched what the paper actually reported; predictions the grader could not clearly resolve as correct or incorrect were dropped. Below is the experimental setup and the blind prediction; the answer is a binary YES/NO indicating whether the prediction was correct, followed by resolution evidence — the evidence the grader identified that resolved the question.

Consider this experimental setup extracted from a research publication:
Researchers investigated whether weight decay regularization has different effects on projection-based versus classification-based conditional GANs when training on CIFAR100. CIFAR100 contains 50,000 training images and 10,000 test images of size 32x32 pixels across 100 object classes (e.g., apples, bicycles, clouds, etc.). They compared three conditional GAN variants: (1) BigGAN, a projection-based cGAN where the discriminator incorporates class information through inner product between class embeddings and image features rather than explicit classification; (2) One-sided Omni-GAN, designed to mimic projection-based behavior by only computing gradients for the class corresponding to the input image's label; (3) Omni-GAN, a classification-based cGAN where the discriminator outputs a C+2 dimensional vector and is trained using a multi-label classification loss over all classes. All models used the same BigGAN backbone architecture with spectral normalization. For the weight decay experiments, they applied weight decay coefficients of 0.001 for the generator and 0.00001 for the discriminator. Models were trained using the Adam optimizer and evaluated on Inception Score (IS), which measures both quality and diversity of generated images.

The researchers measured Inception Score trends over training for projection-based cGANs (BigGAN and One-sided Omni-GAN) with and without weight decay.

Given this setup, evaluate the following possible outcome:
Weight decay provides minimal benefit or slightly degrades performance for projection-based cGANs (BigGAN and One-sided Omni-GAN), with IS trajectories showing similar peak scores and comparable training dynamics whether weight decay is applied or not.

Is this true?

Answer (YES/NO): YES